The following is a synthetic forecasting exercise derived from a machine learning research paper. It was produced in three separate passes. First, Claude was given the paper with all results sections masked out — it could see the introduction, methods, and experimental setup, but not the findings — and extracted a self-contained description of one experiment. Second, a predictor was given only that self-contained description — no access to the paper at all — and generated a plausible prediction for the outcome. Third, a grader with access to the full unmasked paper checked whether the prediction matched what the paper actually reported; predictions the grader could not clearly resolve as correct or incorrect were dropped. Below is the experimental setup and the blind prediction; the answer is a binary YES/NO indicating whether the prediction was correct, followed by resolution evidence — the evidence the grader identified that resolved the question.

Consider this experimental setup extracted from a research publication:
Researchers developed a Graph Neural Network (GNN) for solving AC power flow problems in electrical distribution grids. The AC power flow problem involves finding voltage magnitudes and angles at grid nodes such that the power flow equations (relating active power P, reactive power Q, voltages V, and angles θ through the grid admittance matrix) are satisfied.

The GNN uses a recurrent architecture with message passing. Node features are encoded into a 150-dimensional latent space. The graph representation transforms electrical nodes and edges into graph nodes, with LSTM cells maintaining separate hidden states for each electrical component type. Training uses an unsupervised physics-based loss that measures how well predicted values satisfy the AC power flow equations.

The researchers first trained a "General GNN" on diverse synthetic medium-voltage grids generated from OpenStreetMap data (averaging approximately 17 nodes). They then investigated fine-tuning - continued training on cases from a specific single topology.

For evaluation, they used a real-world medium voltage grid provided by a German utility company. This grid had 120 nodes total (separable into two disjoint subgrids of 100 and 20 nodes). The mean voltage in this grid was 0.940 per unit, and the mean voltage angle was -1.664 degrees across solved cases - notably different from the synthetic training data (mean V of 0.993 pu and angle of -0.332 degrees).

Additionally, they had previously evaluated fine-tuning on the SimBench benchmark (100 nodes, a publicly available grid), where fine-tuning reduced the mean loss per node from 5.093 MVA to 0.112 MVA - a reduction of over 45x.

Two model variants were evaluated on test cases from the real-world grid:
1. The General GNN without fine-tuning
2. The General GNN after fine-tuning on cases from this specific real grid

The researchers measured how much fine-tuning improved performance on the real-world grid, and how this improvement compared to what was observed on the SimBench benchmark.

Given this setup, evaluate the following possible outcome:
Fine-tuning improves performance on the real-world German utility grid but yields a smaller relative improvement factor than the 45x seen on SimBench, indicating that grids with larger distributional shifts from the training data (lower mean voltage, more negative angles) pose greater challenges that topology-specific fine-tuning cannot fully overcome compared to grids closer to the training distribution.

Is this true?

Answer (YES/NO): NO